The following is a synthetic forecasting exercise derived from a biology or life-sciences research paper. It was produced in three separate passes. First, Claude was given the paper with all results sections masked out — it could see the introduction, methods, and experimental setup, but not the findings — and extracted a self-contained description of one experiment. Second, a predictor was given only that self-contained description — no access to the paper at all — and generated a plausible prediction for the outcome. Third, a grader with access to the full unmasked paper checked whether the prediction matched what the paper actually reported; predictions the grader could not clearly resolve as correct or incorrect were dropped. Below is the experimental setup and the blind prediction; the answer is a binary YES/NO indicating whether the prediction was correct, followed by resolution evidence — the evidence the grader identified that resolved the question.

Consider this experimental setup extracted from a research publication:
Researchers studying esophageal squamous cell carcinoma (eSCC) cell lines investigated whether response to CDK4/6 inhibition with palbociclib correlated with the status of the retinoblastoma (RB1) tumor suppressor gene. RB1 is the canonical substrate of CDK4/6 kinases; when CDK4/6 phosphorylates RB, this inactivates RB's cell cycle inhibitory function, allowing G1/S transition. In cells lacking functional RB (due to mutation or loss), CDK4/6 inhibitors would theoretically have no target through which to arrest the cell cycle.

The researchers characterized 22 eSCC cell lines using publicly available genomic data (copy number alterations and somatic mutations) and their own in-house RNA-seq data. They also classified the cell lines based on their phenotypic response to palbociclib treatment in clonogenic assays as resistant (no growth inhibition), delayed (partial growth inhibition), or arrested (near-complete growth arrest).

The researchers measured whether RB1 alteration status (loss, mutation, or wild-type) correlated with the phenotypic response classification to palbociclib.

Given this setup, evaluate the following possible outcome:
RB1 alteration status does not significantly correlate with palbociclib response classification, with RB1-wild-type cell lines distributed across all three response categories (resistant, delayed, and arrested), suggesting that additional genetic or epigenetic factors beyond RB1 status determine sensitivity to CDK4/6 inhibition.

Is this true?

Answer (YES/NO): NO